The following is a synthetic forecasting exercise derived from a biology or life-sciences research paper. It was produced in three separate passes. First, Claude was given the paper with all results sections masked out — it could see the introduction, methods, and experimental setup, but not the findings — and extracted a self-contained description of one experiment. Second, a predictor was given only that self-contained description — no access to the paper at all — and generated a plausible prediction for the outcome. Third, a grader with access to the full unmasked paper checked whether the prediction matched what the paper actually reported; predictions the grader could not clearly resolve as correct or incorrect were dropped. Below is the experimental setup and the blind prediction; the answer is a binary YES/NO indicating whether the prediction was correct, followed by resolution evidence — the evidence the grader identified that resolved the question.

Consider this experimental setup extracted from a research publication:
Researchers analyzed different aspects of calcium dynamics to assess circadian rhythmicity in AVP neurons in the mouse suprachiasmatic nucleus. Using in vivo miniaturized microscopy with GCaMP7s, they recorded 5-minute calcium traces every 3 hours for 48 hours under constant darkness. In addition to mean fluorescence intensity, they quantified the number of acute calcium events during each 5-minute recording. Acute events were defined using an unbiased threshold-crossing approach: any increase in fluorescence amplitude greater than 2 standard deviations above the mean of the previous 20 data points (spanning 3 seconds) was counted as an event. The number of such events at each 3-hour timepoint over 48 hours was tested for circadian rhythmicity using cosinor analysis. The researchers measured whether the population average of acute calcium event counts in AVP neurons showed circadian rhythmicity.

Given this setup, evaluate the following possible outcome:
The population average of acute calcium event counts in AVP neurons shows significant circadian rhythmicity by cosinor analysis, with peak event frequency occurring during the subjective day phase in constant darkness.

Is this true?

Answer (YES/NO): NO